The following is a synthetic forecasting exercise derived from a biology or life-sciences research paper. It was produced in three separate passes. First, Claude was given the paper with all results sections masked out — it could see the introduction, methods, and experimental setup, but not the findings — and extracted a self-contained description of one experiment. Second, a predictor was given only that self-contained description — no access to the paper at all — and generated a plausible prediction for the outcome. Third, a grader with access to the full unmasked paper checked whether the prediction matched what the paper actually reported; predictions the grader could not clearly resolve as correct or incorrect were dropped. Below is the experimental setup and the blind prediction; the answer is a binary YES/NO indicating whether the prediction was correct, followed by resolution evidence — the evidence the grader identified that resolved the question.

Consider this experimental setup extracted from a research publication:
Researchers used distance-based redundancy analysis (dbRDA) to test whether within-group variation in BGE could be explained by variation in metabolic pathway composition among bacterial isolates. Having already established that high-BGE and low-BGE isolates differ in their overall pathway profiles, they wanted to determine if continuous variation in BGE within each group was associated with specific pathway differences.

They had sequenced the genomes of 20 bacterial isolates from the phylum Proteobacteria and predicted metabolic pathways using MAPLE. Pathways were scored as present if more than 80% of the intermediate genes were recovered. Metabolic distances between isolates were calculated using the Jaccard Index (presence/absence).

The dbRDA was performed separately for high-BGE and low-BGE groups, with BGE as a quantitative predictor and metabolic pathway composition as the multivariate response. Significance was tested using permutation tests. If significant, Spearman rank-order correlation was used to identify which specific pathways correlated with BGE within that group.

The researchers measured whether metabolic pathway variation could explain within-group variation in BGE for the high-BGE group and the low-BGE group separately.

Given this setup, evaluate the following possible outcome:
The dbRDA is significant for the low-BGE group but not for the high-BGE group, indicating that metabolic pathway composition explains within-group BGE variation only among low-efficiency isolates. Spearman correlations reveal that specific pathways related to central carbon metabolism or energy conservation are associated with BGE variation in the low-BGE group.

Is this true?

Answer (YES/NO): NO